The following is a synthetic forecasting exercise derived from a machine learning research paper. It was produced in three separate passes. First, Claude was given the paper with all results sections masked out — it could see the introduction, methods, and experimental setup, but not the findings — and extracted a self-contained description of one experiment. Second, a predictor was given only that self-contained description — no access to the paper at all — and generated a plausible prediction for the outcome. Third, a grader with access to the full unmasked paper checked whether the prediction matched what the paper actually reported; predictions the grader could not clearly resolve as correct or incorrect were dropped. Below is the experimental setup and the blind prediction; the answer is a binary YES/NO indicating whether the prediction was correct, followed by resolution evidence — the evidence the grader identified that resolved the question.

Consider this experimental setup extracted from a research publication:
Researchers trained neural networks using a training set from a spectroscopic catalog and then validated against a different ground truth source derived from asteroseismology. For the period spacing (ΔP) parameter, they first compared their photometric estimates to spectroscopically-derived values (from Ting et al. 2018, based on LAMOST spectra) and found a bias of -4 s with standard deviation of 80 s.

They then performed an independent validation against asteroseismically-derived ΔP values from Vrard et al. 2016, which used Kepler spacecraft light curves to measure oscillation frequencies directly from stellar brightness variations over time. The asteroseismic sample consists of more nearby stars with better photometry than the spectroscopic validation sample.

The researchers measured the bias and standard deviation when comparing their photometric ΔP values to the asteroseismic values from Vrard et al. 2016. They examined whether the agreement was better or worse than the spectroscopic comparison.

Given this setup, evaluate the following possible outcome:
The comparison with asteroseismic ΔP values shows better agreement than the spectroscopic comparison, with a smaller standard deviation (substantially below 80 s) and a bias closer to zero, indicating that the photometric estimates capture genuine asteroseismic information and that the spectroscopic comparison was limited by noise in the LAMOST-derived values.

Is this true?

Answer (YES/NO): NO